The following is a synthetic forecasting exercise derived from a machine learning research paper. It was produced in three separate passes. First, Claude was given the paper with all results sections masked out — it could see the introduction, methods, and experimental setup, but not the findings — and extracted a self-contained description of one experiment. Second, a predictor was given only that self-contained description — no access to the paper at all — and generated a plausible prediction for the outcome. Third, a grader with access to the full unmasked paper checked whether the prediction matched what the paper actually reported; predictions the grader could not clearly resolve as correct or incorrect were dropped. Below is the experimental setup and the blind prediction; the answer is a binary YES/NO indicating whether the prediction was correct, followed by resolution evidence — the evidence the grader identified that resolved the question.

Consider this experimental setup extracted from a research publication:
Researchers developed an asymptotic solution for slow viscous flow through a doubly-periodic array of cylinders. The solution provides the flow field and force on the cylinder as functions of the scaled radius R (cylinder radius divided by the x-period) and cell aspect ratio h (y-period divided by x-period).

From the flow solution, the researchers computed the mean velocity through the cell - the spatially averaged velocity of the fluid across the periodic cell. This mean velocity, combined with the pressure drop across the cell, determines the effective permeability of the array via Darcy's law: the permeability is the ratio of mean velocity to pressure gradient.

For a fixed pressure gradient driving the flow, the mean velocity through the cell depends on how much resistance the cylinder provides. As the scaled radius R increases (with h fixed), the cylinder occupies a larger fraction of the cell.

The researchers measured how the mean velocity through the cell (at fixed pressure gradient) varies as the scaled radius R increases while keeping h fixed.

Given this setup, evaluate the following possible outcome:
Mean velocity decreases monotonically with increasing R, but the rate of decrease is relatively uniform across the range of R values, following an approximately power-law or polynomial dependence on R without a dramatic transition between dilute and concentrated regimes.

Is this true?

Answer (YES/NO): NO